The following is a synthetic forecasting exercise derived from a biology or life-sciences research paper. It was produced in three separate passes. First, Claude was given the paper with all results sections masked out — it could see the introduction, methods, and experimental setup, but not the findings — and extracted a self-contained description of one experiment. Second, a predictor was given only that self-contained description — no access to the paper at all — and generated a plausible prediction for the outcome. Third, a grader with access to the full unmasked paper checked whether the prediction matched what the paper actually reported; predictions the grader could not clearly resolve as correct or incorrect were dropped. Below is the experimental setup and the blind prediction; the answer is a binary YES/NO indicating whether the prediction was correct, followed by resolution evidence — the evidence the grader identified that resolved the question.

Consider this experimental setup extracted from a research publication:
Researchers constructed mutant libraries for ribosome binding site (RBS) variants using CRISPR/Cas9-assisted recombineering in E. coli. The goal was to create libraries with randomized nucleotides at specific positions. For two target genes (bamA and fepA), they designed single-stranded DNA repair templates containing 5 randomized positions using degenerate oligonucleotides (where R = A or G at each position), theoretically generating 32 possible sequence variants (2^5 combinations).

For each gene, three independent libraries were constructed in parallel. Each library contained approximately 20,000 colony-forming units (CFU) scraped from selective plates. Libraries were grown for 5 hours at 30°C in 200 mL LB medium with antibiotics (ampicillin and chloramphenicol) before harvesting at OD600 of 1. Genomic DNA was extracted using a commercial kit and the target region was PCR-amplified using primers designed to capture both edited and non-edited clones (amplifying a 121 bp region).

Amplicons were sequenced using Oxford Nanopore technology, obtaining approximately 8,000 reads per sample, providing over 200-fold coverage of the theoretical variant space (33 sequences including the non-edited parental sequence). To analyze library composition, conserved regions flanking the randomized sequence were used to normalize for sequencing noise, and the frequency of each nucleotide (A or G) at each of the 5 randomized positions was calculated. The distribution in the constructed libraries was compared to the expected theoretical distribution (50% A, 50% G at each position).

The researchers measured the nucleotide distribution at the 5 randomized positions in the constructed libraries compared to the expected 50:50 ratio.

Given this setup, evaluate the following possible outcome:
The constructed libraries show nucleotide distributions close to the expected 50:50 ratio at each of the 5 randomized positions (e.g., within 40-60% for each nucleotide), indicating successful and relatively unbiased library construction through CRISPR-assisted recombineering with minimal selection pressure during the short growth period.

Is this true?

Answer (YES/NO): NO